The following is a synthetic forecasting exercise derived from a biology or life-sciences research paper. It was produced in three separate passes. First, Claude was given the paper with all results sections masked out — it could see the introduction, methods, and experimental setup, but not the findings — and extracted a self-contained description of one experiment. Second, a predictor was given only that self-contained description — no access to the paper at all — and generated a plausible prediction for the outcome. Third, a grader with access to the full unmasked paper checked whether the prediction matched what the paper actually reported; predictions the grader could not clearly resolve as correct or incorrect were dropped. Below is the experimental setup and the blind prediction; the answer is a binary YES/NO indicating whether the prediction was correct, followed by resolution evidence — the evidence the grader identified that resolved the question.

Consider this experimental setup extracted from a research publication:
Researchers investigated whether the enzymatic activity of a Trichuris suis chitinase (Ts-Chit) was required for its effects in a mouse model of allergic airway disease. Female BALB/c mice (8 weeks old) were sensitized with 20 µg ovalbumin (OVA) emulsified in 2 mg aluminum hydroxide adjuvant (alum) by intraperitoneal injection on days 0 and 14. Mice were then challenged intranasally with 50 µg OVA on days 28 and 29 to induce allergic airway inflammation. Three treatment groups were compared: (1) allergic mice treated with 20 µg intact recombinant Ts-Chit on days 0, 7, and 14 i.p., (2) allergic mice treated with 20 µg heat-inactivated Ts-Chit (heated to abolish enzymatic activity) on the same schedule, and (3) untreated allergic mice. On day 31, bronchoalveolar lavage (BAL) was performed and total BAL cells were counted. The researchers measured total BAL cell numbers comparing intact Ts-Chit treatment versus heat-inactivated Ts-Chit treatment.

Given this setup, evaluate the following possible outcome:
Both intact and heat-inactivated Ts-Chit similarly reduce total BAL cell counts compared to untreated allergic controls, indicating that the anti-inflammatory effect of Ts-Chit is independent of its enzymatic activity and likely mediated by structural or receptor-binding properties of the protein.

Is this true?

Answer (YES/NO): NO